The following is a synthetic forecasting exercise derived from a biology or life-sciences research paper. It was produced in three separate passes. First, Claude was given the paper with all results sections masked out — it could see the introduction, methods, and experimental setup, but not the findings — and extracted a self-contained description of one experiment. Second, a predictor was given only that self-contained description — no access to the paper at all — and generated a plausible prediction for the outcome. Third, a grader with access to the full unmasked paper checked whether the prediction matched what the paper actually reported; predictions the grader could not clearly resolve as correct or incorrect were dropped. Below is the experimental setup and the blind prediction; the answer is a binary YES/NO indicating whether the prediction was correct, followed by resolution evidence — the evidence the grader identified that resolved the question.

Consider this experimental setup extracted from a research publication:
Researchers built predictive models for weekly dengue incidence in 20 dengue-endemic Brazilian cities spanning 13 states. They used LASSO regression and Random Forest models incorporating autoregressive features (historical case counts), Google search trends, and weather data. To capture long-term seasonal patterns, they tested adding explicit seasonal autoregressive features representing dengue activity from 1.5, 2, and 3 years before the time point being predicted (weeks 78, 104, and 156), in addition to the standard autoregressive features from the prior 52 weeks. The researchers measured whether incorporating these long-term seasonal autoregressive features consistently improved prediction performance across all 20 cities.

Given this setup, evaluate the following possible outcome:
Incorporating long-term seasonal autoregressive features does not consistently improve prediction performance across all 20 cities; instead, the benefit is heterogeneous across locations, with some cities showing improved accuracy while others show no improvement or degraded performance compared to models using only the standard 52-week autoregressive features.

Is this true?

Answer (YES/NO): YES